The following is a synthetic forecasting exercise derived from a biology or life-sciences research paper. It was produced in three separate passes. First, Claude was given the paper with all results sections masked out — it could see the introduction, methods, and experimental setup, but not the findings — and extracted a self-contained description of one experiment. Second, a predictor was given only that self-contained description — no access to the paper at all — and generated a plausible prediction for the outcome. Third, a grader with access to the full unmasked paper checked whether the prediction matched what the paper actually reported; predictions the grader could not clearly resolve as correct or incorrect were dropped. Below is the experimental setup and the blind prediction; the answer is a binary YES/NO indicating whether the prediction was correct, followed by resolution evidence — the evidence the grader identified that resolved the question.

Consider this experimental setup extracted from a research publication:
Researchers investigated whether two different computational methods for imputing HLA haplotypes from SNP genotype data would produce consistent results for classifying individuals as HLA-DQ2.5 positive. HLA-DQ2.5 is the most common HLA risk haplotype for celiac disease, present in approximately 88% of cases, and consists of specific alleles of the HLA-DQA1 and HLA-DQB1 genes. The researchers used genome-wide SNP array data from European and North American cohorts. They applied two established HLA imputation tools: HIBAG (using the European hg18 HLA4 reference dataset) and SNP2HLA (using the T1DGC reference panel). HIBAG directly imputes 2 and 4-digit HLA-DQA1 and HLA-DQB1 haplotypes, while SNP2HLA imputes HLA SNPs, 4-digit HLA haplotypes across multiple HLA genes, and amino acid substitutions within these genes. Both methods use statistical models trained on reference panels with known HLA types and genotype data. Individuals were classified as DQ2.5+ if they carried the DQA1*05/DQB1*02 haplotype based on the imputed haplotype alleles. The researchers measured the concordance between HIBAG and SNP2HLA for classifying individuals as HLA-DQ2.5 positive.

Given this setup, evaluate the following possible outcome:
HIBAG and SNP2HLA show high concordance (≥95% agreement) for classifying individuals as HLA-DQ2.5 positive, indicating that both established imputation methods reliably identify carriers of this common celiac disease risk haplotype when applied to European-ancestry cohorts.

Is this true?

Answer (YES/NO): YES